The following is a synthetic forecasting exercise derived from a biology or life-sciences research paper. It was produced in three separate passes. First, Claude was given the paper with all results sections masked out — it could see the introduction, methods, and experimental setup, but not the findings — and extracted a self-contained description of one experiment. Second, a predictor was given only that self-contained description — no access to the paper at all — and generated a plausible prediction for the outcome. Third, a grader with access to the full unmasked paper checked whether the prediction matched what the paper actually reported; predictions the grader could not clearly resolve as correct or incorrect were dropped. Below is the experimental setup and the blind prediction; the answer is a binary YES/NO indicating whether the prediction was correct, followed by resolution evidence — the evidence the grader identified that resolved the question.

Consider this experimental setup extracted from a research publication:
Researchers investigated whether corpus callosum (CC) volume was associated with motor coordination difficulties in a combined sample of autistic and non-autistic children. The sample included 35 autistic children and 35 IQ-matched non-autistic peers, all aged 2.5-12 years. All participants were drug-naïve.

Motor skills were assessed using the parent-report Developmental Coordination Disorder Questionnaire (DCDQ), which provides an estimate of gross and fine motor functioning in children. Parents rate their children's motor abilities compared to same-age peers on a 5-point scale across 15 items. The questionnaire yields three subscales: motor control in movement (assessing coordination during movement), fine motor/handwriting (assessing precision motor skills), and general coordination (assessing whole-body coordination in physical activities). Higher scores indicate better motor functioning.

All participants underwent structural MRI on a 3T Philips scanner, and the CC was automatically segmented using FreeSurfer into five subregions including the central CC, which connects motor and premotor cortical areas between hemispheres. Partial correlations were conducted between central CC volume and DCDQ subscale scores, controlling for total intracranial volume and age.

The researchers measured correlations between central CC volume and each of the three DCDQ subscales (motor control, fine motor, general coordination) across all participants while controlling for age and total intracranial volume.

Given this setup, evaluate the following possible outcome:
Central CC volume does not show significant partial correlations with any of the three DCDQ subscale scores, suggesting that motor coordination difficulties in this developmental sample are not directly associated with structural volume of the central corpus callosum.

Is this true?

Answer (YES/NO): NO